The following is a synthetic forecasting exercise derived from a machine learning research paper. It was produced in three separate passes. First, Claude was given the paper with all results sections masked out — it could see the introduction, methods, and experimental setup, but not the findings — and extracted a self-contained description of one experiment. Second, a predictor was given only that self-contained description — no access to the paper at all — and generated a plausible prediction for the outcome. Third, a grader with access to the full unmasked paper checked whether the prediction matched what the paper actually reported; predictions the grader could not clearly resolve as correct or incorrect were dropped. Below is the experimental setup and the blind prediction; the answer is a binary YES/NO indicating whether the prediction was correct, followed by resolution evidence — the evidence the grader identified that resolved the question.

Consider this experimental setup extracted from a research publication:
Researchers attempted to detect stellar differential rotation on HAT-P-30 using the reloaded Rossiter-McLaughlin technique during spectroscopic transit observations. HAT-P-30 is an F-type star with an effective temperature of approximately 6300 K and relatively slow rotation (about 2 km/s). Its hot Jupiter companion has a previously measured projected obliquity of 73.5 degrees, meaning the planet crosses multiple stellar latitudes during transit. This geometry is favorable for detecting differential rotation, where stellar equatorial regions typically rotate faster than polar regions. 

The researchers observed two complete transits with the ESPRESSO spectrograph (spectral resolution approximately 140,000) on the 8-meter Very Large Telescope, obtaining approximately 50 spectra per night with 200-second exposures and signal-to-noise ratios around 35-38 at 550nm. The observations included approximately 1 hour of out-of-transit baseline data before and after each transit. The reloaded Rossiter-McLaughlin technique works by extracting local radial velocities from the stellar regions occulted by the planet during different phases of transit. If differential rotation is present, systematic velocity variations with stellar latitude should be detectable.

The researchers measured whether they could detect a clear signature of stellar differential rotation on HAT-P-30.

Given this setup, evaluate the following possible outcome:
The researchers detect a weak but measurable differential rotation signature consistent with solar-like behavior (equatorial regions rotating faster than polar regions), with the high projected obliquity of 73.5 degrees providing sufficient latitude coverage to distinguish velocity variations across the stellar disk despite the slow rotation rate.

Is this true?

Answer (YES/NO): NO